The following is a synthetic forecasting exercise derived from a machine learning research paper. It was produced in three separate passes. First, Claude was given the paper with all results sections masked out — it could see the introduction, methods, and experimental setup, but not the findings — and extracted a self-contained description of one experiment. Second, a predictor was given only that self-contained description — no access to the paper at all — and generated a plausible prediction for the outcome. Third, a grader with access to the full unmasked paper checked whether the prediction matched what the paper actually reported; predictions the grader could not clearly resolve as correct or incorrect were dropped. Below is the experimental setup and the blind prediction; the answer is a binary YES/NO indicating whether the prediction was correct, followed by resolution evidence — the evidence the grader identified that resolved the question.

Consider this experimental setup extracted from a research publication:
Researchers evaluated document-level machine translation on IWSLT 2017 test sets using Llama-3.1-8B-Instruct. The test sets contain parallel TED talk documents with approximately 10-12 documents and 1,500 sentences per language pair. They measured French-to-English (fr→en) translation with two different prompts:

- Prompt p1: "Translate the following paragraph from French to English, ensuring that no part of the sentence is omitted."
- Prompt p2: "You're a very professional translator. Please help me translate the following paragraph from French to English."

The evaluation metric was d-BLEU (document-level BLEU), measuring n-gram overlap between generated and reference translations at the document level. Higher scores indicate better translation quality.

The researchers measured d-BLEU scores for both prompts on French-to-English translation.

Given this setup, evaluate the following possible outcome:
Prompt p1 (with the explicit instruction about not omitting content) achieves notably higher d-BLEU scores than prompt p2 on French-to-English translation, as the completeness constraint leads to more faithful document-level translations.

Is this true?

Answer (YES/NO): NO